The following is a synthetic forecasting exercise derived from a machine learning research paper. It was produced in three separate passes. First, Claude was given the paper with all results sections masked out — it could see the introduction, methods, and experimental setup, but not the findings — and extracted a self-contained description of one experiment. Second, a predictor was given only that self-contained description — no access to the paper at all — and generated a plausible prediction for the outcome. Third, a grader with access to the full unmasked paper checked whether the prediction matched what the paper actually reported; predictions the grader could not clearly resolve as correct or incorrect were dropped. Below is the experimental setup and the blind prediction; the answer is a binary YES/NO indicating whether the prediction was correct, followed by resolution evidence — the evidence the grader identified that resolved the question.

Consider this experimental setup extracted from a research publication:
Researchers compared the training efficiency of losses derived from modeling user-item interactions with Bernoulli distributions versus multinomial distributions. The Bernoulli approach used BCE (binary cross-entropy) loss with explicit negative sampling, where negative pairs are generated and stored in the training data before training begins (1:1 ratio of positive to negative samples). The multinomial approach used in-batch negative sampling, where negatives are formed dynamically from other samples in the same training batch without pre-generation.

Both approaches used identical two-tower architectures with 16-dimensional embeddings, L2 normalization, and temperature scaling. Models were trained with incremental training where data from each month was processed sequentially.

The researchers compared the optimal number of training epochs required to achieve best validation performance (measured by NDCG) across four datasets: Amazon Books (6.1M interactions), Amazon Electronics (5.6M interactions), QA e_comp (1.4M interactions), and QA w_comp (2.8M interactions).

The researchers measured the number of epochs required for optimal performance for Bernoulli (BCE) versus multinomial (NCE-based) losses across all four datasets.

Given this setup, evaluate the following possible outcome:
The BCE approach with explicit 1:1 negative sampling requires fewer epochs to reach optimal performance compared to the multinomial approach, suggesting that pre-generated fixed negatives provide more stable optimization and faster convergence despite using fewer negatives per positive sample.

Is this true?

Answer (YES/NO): NO